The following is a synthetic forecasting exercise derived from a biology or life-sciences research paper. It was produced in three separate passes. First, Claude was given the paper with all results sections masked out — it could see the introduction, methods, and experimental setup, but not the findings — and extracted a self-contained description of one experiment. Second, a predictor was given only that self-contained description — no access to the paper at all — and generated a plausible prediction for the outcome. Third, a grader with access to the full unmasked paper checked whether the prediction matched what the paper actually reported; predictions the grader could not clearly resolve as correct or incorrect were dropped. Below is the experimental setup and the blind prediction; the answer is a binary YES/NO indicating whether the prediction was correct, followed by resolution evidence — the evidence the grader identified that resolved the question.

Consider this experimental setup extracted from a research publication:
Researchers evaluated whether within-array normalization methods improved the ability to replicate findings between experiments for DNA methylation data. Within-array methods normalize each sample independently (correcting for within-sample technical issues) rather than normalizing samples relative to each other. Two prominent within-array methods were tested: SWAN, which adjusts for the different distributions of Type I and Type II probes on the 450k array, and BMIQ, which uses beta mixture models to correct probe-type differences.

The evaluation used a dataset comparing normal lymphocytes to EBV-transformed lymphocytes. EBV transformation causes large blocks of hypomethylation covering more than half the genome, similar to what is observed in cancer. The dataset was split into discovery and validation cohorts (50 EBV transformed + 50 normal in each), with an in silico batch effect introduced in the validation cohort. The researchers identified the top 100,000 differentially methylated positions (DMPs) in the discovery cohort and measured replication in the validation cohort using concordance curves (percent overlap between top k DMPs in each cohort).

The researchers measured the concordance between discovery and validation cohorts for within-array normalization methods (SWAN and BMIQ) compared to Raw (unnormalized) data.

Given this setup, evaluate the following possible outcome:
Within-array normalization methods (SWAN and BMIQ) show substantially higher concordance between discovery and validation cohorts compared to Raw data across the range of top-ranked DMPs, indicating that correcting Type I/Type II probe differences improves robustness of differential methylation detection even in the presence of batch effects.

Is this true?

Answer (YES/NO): NO